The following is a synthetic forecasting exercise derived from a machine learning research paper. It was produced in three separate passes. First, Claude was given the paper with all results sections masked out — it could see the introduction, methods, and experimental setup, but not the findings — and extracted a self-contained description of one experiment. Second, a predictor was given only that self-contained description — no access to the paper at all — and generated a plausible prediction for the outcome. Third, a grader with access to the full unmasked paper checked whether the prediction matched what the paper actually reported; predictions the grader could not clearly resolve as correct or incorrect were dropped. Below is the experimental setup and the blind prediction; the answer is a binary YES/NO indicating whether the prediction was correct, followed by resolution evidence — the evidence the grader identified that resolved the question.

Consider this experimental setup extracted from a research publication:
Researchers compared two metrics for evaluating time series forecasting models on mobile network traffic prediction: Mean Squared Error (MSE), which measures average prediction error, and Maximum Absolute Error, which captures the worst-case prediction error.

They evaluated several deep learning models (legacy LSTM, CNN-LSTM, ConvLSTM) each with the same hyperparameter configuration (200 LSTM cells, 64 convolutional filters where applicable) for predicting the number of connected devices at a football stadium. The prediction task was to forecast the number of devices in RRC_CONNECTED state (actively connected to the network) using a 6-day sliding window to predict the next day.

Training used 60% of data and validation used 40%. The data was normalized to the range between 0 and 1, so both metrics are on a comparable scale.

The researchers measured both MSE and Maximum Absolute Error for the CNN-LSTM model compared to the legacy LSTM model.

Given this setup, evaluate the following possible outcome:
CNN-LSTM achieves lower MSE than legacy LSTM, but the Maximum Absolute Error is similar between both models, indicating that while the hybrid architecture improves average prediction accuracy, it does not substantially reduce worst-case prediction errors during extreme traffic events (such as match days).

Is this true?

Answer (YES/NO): NO